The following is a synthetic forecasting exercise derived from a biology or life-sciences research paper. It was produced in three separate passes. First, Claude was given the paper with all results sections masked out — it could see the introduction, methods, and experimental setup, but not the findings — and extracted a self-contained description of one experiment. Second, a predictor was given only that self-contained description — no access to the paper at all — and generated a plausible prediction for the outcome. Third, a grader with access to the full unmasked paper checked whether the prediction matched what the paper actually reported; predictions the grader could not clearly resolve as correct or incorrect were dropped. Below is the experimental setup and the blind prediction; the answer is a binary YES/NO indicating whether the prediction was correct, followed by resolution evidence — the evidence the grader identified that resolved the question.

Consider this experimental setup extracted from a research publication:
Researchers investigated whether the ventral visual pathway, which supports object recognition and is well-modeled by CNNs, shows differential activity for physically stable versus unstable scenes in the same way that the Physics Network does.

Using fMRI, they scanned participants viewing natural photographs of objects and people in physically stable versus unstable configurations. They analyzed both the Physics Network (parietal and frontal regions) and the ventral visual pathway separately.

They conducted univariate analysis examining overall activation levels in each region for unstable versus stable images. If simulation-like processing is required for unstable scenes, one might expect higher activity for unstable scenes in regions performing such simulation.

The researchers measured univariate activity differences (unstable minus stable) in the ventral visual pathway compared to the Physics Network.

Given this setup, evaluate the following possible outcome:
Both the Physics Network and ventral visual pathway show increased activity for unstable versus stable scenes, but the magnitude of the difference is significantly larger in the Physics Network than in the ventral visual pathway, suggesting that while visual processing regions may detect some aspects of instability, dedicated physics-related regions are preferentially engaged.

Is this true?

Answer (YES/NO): NO